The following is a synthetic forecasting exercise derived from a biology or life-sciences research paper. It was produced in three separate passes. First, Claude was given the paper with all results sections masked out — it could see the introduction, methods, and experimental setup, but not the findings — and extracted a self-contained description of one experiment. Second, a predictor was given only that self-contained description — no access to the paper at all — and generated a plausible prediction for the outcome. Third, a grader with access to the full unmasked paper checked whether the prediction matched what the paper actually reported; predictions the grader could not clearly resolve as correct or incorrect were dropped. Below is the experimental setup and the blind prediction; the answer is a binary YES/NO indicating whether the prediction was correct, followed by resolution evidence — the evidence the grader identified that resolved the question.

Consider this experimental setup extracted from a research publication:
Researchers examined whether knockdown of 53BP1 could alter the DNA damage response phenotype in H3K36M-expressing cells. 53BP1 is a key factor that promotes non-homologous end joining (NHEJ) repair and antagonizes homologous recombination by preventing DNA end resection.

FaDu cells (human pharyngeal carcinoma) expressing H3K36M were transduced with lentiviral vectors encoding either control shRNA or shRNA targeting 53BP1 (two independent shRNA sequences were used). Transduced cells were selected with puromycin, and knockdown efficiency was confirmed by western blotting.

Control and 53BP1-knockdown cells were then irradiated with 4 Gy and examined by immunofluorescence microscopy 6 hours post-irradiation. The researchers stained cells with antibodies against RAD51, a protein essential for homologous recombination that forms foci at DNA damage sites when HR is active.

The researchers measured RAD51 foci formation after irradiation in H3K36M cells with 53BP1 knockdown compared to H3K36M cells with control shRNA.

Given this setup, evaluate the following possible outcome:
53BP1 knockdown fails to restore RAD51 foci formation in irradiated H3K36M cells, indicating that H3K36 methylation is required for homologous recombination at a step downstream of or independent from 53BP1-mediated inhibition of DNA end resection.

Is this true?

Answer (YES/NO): NO